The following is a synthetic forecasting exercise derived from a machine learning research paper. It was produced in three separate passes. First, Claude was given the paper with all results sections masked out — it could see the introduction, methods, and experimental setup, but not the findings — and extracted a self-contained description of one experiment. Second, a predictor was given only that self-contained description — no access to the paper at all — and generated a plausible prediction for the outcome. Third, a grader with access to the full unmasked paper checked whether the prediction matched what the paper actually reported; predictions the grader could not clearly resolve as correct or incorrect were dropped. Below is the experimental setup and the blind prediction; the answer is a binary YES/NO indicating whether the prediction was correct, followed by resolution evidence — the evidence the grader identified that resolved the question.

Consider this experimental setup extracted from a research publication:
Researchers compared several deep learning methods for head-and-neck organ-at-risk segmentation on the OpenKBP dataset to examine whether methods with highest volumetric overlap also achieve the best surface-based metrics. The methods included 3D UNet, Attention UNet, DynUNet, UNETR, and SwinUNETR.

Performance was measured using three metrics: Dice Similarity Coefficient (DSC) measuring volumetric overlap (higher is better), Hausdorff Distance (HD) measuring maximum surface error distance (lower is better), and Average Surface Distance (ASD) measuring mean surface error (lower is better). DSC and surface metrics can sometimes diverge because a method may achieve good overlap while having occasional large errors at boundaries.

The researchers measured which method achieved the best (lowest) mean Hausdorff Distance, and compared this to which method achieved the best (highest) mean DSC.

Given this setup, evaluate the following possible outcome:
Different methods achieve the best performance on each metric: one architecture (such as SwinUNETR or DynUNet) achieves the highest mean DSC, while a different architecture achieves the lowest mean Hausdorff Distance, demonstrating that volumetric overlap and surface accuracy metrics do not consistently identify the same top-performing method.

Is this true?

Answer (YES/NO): YES